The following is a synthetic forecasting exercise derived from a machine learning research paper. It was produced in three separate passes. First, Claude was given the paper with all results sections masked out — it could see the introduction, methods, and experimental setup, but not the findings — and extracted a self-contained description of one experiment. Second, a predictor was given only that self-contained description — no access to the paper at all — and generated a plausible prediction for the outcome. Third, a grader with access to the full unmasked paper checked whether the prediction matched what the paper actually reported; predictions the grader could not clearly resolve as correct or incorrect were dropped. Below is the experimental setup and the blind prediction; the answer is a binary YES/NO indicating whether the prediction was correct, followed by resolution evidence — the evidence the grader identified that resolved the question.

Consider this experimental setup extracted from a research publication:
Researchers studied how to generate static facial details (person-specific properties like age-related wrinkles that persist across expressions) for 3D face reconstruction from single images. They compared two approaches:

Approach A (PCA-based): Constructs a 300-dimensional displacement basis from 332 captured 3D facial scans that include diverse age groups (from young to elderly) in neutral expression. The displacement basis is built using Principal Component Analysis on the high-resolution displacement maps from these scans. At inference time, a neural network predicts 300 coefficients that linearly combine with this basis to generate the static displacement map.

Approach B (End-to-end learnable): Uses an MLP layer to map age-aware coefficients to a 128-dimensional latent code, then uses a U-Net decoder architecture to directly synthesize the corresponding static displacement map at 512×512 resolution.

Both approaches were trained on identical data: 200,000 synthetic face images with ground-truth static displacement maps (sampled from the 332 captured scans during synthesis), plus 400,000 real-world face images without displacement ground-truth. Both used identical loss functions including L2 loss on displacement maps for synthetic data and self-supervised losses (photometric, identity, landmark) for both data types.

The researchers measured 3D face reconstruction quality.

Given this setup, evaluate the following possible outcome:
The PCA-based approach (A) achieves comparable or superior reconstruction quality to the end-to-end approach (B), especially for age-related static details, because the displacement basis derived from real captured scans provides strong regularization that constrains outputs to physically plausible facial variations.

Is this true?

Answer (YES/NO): YES